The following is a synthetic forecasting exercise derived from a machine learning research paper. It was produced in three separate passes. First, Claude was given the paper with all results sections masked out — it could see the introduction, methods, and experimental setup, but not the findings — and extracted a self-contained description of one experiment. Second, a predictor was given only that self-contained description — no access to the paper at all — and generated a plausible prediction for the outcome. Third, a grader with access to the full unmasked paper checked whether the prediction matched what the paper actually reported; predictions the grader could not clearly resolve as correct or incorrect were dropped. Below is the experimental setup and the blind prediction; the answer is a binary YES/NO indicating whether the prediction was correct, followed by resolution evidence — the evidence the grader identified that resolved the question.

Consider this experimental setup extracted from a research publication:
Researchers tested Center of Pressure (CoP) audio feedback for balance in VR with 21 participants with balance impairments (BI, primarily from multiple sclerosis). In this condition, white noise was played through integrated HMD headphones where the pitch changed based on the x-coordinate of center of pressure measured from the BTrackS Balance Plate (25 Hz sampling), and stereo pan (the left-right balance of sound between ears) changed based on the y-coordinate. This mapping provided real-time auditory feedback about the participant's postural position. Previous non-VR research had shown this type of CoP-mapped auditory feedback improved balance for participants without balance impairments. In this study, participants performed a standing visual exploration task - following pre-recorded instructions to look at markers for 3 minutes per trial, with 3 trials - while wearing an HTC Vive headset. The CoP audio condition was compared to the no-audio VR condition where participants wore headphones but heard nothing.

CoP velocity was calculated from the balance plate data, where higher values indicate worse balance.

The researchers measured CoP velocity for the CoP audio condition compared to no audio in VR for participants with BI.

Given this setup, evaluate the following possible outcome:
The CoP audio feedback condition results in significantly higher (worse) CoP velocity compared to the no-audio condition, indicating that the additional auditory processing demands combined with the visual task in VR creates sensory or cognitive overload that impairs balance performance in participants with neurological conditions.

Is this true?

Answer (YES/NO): NO